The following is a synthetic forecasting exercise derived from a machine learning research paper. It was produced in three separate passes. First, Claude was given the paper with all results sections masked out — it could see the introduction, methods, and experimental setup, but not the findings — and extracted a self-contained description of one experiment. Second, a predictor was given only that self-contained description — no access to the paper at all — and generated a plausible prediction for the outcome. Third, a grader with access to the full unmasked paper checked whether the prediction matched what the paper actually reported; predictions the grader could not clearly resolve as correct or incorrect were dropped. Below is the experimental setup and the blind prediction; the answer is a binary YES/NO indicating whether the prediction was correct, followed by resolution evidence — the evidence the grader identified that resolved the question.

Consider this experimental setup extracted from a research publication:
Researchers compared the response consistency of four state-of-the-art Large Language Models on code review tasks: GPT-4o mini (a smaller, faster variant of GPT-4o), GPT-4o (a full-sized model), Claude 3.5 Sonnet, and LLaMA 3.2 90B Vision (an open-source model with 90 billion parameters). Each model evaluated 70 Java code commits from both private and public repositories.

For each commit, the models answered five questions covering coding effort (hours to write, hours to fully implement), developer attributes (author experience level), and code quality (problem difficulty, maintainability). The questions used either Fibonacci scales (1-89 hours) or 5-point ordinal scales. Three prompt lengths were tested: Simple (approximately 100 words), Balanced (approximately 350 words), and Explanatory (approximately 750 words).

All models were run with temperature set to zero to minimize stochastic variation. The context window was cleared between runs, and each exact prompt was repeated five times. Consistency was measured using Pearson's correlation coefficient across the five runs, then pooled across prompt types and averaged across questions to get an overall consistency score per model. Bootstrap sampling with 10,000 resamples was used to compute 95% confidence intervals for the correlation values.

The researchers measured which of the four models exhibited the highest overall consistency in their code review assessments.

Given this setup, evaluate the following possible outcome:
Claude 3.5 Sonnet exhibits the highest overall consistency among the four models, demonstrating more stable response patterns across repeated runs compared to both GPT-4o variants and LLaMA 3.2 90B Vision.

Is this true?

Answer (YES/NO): NO